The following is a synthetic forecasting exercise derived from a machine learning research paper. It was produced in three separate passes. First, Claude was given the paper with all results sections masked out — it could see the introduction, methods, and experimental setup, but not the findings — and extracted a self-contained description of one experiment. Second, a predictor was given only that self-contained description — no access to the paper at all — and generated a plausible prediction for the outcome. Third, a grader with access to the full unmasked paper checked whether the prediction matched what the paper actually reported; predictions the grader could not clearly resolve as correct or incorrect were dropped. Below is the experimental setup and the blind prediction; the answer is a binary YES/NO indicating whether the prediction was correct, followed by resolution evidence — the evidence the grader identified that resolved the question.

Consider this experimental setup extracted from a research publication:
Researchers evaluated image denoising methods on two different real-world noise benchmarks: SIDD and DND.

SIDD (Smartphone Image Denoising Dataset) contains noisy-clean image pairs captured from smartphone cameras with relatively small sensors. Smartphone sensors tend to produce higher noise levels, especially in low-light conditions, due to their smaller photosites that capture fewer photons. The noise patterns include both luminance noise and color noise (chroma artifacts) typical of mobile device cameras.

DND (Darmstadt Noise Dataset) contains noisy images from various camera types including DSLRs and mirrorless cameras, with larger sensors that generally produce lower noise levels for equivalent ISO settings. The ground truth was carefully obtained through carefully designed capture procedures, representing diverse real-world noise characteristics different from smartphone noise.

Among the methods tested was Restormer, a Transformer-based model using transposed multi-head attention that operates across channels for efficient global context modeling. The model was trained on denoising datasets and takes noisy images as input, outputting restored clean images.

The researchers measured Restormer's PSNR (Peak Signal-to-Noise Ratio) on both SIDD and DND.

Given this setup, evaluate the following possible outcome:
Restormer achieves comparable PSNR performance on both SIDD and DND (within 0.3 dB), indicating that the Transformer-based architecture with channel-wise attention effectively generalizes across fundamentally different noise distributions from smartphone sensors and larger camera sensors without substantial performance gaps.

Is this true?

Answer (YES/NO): YES